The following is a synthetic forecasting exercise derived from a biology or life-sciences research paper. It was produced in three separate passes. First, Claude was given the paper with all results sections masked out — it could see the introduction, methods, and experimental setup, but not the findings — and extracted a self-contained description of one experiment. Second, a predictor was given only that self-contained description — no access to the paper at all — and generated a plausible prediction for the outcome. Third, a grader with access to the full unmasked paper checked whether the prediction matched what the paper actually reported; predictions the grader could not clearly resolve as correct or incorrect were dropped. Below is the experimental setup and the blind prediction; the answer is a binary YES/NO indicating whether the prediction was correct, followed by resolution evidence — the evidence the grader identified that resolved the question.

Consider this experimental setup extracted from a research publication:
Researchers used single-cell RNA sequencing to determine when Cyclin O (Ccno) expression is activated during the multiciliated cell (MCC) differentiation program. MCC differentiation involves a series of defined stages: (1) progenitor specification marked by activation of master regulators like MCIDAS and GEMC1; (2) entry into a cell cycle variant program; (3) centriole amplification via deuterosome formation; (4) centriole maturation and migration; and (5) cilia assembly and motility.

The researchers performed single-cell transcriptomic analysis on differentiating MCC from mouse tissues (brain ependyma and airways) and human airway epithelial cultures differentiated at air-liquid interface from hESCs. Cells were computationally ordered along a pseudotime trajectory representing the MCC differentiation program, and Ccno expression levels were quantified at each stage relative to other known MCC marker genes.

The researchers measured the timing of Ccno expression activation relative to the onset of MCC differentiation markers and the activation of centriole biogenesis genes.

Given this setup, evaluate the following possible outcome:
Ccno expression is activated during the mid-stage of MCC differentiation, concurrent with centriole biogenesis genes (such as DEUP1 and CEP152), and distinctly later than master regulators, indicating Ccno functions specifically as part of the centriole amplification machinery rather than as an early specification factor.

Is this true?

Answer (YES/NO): NO